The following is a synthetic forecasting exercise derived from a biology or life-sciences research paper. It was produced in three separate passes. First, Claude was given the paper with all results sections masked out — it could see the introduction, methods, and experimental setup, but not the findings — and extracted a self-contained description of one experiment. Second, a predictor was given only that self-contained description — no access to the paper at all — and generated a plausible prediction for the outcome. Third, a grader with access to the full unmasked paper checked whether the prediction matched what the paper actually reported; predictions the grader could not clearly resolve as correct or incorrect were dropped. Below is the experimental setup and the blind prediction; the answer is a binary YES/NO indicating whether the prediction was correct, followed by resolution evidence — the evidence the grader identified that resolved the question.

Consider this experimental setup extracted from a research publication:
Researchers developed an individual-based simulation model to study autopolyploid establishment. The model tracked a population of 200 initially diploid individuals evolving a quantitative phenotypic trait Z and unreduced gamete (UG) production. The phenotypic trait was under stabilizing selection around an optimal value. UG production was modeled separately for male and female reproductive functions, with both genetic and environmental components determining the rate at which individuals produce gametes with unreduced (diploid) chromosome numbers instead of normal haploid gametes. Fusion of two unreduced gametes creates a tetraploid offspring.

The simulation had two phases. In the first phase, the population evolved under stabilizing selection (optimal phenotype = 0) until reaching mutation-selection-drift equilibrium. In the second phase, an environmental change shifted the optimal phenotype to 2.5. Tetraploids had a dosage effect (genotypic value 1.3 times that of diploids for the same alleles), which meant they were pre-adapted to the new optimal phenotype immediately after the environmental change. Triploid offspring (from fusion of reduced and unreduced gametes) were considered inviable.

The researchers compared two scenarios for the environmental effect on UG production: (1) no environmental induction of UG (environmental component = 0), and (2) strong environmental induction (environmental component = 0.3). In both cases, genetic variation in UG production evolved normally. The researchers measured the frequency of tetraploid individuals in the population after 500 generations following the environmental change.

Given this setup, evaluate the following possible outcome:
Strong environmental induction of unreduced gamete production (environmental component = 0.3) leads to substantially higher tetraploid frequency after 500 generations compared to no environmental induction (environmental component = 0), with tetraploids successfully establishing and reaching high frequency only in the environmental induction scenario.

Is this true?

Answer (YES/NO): YES